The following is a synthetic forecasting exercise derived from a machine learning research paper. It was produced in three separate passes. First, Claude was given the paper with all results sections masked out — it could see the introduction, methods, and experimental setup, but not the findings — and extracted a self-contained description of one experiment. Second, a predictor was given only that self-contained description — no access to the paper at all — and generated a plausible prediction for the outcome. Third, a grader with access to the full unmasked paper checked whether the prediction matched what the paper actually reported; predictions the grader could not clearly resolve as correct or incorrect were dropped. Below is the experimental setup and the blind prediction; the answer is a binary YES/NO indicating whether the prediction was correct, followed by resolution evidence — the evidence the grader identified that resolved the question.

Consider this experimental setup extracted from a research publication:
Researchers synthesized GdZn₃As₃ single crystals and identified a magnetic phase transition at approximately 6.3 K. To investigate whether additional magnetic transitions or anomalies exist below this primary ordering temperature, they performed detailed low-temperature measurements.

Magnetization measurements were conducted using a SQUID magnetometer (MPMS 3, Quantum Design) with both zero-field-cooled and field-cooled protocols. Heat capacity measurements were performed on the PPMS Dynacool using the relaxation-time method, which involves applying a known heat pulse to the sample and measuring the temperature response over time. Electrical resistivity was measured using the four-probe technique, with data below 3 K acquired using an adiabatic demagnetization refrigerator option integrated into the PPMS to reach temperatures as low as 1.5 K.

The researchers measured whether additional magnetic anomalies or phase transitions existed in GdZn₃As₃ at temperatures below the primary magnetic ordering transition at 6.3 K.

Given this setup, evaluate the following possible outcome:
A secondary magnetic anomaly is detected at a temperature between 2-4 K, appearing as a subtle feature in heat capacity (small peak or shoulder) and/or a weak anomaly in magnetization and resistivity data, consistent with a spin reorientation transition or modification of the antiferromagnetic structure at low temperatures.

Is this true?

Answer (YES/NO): NO